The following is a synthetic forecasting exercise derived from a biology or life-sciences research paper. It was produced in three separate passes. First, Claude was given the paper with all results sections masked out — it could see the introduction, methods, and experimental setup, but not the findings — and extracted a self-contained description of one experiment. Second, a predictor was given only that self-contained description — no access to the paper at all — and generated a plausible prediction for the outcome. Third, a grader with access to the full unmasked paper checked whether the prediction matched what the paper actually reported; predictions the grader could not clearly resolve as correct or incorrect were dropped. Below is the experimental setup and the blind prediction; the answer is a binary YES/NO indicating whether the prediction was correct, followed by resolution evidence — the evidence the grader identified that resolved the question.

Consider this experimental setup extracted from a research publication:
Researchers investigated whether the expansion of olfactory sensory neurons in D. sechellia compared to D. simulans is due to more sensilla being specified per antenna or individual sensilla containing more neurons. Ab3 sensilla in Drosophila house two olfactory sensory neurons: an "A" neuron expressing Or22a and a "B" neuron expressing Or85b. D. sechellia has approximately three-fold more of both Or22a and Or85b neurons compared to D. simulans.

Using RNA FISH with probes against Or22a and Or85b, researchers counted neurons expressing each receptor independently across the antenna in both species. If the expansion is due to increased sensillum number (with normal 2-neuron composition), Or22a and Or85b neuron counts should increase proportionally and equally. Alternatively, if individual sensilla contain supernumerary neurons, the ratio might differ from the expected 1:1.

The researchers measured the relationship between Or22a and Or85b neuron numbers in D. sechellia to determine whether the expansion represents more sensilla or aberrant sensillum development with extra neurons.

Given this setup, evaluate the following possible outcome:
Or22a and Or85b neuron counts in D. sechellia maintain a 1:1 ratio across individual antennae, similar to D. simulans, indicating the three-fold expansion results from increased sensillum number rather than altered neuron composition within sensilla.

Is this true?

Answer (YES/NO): YES